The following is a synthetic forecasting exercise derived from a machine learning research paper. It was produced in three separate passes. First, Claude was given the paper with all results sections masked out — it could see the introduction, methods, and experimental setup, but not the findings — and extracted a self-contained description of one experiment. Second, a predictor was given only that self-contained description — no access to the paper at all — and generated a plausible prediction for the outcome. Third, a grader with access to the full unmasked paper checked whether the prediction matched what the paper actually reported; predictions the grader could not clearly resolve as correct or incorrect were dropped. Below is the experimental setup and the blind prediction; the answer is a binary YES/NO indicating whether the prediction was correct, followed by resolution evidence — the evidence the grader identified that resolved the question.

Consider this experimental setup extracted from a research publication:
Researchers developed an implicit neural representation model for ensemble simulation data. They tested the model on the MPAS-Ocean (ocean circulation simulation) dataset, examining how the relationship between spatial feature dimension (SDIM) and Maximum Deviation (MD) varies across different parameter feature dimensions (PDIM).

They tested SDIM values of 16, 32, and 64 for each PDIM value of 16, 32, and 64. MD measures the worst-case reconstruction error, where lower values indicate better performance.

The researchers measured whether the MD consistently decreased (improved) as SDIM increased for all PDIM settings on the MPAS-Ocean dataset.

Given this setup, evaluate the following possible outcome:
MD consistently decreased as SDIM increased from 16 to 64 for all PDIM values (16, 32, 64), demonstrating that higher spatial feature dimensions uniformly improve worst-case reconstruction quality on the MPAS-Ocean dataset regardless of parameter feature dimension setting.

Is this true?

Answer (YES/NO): NO